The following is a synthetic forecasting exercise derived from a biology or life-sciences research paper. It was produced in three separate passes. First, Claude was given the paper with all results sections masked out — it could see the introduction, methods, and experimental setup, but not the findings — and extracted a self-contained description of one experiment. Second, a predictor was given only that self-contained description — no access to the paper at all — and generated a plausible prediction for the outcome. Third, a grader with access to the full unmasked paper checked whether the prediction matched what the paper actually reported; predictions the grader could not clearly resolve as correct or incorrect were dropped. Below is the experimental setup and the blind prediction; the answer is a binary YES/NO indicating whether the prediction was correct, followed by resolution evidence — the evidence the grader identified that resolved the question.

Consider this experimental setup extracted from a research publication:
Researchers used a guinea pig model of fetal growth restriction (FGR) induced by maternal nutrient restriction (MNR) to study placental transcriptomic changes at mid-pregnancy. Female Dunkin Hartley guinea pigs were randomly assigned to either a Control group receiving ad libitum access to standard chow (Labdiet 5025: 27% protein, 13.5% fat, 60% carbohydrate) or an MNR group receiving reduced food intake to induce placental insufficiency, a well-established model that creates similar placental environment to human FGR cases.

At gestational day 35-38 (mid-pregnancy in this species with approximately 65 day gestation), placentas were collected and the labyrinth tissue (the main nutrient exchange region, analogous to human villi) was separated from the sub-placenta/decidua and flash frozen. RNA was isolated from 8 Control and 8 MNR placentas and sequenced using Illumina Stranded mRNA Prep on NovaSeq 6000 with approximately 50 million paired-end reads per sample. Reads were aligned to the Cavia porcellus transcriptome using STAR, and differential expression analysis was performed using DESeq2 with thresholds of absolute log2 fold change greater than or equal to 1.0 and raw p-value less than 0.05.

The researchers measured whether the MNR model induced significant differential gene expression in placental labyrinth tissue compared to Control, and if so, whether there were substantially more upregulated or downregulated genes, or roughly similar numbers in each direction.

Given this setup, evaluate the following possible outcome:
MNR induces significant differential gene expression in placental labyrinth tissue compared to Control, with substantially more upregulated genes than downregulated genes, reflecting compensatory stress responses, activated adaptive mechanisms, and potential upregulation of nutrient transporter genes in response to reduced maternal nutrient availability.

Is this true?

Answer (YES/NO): NO